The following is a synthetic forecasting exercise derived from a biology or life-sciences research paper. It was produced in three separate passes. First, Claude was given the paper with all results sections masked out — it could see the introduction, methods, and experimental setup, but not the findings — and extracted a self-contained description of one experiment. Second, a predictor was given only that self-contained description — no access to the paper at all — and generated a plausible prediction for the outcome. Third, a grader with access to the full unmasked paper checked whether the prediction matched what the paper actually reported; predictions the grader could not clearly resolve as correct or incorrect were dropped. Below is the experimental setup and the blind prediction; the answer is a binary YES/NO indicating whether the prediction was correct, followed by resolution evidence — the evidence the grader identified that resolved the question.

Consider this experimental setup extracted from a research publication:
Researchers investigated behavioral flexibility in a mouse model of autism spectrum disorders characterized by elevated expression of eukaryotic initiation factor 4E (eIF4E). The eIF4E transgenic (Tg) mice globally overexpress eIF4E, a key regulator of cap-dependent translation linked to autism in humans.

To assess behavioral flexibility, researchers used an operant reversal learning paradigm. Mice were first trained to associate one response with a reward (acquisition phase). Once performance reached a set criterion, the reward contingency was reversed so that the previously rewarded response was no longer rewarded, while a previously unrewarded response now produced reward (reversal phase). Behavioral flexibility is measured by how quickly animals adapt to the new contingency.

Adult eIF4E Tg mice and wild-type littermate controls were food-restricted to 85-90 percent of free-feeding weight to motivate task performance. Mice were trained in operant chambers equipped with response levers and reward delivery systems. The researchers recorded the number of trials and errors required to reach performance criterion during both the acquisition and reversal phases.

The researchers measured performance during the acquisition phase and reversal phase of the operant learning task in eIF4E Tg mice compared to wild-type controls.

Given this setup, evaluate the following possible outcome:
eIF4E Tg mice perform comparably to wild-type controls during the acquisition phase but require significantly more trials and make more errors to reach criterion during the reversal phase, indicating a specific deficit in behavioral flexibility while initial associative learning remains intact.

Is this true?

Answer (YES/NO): YES